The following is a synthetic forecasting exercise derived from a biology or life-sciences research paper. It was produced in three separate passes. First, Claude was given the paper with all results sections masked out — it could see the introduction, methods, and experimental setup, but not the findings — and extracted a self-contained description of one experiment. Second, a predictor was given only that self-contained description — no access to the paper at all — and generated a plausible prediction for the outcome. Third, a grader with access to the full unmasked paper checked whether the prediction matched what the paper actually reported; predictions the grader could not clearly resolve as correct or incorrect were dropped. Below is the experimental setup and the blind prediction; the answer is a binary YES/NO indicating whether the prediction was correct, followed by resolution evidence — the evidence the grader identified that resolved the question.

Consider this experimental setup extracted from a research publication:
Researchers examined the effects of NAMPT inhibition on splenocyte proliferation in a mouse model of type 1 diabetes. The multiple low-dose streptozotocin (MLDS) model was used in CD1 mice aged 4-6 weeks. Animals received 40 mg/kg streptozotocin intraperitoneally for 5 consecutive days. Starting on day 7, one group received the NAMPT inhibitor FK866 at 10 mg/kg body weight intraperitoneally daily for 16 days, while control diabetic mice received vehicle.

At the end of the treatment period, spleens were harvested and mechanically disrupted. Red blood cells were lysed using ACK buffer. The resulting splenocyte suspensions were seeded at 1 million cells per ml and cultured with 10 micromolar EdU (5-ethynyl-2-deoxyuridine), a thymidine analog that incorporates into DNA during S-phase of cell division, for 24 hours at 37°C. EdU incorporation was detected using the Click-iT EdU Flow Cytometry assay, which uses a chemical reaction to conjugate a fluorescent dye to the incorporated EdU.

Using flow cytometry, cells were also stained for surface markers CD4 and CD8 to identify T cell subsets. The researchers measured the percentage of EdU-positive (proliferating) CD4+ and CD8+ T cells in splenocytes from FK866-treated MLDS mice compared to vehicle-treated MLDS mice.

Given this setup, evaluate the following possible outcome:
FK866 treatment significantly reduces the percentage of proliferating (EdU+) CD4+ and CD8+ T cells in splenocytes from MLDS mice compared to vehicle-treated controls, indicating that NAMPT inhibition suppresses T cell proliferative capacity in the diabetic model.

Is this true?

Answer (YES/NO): YES